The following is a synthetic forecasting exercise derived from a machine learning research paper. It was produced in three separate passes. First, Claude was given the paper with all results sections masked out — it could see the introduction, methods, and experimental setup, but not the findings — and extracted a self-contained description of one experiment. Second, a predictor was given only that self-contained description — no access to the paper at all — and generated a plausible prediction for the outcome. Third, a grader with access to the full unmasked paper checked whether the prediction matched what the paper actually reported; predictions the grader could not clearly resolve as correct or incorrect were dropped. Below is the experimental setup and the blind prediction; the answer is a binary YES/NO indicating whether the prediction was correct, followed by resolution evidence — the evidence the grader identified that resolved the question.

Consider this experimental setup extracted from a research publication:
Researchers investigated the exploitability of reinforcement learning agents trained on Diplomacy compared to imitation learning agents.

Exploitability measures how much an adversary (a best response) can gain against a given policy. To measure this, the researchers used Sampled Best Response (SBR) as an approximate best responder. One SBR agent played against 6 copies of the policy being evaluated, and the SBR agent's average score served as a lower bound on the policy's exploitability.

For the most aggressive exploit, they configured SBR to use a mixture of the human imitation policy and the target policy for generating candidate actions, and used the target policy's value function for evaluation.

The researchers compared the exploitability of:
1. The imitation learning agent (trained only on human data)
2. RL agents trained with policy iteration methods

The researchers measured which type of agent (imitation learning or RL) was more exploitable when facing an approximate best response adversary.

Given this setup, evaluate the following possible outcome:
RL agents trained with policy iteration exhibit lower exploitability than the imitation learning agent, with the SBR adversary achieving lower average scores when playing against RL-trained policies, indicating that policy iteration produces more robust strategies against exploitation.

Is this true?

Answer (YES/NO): NO